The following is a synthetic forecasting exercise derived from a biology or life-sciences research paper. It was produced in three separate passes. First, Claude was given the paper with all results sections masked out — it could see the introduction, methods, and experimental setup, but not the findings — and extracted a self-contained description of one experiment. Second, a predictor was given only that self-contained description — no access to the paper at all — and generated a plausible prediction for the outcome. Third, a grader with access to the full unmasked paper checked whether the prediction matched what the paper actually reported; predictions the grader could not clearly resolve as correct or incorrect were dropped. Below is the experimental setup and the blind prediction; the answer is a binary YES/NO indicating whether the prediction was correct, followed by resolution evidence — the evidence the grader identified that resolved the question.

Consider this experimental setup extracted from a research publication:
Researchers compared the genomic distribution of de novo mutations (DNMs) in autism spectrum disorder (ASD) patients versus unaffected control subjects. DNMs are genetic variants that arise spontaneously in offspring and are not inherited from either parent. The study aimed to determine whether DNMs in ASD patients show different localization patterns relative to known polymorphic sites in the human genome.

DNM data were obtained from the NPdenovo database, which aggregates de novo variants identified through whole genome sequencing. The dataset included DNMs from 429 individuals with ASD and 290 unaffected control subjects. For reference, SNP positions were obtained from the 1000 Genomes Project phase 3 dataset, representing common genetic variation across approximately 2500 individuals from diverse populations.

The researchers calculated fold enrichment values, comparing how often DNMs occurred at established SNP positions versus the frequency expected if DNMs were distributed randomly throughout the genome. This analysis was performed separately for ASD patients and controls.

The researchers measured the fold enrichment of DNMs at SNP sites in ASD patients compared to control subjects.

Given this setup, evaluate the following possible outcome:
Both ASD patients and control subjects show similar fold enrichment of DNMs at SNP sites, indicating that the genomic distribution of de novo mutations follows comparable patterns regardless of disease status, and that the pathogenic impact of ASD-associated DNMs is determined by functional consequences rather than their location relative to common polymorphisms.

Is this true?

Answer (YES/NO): NO